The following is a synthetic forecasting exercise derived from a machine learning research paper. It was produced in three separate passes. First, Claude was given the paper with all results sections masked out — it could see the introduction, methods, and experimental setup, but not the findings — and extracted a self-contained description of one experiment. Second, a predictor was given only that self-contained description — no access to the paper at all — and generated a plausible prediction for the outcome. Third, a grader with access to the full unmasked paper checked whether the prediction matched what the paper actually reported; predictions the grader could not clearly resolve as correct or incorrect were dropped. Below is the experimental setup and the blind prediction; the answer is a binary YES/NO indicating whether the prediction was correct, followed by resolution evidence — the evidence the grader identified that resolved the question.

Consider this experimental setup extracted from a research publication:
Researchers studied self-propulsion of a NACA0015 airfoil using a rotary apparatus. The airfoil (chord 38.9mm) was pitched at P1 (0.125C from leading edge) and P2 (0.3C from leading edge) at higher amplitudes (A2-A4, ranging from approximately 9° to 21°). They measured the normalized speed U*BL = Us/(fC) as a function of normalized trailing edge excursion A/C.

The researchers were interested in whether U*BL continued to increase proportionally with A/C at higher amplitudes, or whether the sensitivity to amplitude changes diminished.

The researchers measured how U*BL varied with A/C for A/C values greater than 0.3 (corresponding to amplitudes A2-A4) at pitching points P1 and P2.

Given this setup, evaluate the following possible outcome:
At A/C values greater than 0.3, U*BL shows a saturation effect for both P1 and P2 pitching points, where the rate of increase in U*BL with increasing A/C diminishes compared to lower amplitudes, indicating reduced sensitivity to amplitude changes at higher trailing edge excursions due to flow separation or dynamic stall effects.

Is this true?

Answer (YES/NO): NO